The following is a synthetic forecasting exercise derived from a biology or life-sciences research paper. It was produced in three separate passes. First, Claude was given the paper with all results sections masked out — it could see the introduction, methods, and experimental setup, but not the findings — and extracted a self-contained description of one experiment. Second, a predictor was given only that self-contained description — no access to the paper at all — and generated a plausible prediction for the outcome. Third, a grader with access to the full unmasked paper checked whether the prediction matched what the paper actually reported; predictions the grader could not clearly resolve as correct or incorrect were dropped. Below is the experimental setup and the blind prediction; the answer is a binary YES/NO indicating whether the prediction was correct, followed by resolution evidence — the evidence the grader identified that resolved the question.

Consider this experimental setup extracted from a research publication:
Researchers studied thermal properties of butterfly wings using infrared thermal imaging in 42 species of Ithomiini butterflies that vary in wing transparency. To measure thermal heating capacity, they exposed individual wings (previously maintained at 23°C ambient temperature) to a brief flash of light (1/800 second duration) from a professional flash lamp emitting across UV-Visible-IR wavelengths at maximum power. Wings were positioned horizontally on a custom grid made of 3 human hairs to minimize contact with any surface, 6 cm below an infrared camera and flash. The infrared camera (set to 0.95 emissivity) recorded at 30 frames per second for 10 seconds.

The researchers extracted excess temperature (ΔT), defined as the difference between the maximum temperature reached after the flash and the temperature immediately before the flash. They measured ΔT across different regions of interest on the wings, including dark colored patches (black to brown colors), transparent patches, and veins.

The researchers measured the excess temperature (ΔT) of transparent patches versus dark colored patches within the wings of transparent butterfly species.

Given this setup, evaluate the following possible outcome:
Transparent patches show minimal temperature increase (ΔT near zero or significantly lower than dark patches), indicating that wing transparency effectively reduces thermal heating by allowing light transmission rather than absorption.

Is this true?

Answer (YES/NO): YES